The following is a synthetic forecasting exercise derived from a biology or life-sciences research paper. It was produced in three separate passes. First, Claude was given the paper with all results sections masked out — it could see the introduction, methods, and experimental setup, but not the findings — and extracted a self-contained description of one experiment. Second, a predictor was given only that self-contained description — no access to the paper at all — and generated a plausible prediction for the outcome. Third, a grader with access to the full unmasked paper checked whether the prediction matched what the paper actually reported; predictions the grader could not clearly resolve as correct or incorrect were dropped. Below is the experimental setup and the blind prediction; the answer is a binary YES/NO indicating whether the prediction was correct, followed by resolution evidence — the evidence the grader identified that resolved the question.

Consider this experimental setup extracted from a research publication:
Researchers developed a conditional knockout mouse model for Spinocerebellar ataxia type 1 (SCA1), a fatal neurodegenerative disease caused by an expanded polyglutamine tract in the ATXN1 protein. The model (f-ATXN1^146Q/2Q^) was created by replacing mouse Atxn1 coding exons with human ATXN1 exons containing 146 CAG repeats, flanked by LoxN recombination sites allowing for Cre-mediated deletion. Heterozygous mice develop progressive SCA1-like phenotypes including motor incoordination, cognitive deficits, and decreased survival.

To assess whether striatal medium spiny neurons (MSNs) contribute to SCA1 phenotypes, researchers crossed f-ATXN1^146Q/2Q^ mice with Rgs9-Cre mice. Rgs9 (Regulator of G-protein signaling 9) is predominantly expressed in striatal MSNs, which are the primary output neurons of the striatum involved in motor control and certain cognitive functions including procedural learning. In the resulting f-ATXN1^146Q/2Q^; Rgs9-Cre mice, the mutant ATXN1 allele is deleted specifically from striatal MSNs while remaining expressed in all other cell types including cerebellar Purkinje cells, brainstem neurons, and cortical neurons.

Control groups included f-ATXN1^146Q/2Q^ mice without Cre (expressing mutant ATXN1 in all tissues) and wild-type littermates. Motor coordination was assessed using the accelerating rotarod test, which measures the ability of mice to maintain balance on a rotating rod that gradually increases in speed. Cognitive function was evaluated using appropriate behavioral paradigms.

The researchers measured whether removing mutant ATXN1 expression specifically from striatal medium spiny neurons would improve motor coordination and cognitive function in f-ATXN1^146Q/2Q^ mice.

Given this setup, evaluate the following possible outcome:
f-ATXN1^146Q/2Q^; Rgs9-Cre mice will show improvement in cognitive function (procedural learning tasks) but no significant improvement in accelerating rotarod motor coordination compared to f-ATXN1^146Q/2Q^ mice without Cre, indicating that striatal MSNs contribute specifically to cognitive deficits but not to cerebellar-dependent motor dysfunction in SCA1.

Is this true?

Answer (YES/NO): NO